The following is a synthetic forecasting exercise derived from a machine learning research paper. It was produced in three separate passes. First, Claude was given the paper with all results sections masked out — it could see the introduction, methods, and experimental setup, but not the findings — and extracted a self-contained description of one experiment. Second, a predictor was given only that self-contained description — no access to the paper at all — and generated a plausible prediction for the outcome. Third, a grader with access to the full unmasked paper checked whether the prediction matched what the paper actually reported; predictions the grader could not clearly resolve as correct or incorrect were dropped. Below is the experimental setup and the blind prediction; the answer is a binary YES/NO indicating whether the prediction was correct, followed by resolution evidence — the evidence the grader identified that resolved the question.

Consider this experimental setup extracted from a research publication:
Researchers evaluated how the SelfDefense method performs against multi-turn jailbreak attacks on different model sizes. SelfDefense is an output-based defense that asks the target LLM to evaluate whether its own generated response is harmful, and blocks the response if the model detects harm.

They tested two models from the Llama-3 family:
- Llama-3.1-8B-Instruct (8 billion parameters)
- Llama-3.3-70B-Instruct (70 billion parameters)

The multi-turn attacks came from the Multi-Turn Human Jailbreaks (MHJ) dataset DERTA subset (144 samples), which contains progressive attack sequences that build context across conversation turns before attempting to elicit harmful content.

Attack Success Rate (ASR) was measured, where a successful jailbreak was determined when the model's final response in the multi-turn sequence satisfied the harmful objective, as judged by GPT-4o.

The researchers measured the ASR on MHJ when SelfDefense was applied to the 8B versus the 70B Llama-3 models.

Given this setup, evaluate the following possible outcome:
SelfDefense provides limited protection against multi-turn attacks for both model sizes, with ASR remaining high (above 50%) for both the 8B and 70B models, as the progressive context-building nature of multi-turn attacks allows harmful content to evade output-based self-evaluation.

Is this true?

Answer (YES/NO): NO